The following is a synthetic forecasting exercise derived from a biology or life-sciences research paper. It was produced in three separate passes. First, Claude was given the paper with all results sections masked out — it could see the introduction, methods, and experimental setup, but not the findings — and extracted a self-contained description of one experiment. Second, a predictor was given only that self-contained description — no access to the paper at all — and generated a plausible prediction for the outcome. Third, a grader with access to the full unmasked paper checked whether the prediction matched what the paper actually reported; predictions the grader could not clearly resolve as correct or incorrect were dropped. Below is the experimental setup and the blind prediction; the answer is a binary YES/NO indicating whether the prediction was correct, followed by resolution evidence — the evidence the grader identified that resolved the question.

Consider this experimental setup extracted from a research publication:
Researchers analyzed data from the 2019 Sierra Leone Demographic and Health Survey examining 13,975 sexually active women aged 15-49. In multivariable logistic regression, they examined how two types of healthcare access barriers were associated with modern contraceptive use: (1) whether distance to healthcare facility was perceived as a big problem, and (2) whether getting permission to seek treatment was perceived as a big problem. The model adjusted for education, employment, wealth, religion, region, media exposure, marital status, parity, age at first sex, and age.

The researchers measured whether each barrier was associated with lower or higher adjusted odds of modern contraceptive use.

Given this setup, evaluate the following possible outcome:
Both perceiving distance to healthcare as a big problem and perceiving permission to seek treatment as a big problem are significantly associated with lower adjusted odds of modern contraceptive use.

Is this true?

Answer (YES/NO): YES